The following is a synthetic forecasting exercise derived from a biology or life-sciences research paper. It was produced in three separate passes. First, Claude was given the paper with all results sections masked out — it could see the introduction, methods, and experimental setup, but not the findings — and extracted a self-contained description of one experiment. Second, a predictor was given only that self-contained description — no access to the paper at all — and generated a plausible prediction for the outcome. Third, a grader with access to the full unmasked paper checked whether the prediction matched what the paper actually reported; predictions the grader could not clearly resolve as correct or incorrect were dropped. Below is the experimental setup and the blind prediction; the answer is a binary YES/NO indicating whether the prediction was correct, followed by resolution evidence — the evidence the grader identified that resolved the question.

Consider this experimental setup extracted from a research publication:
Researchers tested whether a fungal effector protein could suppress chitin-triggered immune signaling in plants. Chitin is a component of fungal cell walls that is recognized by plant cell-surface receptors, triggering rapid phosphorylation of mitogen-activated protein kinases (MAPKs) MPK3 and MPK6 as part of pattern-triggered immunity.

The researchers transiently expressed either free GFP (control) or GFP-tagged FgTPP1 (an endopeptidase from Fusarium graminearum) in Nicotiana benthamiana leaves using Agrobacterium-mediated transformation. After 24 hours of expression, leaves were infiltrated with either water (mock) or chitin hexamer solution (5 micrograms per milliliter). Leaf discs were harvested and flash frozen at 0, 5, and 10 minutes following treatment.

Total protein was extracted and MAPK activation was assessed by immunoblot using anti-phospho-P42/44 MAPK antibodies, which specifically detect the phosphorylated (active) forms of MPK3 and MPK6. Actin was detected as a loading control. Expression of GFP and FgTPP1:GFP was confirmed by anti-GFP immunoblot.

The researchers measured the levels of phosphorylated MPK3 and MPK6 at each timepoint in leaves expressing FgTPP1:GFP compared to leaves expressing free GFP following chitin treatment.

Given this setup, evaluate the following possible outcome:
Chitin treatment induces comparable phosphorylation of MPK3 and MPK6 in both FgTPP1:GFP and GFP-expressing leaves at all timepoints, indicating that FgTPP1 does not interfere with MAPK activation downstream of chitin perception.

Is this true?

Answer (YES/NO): NO